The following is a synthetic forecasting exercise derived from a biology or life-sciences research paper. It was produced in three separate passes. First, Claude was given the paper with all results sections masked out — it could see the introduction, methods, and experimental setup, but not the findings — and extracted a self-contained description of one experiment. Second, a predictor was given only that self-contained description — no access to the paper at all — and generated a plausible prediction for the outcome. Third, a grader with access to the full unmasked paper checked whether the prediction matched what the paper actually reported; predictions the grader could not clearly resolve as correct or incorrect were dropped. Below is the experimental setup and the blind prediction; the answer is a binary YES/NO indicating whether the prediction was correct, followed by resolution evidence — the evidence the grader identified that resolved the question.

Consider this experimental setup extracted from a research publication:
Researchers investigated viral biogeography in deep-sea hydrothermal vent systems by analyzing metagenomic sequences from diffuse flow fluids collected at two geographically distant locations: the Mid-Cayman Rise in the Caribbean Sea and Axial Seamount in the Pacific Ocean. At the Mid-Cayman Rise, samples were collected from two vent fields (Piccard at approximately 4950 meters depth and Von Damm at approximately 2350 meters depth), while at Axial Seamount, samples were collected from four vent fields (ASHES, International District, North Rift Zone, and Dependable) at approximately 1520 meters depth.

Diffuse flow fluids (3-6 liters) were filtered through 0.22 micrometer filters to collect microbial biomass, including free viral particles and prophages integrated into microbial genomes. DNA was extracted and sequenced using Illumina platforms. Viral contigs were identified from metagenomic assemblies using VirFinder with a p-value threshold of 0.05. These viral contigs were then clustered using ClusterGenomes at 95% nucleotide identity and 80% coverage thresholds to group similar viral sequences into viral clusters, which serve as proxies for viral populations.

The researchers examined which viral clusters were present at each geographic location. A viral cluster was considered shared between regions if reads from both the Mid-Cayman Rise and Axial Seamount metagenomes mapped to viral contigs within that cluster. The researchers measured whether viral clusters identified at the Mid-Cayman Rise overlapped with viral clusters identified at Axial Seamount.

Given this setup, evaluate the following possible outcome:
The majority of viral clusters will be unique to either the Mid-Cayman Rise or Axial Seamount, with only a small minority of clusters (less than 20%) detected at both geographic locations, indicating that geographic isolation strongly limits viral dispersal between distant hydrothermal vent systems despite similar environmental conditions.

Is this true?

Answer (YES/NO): YES